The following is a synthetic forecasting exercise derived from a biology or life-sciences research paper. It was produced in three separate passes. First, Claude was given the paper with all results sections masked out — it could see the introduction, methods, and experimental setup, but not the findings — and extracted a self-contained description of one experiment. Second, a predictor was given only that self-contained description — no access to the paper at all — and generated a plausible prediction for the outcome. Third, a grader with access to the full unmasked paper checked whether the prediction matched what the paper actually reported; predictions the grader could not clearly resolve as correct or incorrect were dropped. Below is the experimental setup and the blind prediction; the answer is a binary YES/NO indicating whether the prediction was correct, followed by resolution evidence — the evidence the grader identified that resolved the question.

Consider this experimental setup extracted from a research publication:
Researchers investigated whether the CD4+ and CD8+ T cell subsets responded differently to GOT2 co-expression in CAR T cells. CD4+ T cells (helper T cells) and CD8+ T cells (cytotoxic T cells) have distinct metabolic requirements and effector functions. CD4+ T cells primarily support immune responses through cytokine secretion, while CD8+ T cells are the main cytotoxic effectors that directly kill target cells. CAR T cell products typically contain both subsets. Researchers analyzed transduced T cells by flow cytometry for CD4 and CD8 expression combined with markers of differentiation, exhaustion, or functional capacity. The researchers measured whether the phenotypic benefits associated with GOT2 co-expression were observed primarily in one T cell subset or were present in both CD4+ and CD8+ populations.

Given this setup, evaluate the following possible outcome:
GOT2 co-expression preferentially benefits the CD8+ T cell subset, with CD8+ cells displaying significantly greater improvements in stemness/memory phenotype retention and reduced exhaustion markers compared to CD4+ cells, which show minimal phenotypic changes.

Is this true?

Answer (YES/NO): NO